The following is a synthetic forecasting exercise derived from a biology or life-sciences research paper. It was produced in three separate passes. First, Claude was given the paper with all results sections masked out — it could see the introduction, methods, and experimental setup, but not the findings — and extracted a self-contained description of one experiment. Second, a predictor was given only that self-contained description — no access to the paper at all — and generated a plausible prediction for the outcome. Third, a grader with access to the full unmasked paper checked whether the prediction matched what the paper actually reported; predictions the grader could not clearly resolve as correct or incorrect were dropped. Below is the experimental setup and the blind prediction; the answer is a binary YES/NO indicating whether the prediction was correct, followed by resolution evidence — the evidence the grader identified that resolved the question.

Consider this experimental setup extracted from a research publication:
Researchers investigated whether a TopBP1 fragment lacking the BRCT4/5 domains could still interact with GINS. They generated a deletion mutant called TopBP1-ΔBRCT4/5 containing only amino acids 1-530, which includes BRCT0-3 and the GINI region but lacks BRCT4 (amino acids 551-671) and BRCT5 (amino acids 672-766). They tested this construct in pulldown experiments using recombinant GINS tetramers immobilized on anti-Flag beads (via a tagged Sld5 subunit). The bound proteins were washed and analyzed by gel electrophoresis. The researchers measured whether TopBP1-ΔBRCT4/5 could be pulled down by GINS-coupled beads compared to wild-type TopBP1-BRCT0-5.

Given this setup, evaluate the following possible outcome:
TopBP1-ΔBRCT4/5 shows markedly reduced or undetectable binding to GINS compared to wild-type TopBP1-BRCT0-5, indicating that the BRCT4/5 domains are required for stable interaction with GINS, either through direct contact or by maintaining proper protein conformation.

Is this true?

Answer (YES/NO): YES